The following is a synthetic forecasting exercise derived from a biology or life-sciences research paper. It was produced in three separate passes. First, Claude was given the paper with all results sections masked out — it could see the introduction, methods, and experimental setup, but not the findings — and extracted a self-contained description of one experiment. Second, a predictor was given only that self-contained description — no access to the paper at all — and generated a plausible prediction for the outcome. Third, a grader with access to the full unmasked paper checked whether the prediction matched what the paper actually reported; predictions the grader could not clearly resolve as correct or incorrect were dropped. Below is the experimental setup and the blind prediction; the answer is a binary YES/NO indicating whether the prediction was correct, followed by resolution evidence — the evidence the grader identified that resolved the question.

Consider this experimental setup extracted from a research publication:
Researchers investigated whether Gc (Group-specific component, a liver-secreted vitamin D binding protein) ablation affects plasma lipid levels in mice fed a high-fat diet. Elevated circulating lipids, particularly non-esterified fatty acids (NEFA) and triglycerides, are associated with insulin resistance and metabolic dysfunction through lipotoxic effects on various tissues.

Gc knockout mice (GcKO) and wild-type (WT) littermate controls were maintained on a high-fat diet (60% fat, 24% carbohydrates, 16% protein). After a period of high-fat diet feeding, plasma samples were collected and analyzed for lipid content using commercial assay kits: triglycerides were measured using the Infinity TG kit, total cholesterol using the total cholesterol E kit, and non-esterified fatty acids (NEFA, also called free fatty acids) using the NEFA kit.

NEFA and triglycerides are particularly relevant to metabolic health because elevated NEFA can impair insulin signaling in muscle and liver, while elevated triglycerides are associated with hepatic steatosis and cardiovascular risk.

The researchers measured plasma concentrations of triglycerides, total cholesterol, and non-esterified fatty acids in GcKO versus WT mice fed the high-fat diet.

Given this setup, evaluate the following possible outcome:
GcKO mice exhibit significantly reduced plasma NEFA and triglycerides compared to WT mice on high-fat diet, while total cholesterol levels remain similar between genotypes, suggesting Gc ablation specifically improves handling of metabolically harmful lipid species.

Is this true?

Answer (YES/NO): YES